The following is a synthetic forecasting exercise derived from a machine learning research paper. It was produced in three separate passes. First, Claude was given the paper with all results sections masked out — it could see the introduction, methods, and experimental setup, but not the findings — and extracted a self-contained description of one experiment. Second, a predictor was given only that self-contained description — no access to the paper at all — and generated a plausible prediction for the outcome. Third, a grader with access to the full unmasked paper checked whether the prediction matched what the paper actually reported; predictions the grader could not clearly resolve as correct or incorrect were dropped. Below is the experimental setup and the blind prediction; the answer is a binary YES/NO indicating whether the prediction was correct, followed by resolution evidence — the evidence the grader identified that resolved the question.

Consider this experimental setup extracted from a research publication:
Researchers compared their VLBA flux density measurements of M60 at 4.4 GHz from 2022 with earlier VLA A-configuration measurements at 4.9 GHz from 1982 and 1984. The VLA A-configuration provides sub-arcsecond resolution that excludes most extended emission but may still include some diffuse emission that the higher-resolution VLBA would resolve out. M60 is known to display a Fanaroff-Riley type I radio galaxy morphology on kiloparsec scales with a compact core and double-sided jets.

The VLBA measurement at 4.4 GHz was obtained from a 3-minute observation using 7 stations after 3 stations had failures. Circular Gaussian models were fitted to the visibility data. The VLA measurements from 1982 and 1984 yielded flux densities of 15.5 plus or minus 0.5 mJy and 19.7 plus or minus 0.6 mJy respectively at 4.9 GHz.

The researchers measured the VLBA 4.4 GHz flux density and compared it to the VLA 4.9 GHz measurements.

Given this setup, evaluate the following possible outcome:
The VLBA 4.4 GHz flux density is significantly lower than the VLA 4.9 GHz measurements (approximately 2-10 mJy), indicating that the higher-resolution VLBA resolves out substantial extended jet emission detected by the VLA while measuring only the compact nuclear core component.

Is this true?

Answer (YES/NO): NO